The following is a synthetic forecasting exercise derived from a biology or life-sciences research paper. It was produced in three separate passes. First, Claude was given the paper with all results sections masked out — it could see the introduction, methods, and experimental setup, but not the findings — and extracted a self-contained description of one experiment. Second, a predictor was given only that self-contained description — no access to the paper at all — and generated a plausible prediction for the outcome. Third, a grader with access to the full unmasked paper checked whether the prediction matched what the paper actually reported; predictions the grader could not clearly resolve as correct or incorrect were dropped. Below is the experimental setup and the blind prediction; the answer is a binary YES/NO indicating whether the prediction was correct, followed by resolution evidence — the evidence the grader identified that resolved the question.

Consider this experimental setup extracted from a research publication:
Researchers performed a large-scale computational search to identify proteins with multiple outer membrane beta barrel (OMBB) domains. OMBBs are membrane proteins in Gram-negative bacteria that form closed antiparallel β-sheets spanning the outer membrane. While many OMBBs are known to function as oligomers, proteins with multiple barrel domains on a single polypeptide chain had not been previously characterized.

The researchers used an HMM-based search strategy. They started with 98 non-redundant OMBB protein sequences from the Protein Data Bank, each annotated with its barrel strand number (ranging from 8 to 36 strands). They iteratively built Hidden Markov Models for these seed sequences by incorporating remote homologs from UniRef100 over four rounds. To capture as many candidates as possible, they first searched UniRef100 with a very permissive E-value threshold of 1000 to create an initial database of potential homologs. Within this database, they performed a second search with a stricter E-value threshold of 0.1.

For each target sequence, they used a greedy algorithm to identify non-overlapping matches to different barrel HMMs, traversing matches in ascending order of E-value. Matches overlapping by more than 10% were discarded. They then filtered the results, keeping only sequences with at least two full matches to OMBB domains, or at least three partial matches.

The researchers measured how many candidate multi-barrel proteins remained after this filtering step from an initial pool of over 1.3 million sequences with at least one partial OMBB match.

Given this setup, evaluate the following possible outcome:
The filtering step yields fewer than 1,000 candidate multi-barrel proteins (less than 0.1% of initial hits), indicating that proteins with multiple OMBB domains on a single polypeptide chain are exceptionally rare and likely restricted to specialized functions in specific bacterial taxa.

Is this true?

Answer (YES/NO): NO